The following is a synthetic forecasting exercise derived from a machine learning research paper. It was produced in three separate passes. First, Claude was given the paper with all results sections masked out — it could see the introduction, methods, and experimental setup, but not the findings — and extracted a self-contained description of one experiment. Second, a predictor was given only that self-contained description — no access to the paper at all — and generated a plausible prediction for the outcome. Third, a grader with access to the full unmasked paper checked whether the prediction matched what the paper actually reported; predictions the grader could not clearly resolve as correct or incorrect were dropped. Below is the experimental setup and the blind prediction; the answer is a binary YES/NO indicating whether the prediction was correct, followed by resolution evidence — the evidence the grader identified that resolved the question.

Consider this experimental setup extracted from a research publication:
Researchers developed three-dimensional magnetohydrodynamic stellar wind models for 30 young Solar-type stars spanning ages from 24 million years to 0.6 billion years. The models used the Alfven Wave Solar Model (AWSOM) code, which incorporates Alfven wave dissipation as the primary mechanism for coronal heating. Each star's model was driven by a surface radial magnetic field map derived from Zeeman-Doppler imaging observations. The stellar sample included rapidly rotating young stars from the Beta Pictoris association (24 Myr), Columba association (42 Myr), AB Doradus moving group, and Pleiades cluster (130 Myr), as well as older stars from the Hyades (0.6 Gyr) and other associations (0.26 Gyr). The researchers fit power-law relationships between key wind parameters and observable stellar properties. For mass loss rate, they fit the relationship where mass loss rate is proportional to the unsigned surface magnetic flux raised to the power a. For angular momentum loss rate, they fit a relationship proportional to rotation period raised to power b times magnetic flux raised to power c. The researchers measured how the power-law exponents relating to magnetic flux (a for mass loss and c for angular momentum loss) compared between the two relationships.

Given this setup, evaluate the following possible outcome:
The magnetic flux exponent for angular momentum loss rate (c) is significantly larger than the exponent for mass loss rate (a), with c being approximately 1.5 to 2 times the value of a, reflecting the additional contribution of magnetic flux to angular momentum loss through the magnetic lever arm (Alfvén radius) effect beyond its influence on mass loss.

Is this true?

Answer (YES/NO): NO